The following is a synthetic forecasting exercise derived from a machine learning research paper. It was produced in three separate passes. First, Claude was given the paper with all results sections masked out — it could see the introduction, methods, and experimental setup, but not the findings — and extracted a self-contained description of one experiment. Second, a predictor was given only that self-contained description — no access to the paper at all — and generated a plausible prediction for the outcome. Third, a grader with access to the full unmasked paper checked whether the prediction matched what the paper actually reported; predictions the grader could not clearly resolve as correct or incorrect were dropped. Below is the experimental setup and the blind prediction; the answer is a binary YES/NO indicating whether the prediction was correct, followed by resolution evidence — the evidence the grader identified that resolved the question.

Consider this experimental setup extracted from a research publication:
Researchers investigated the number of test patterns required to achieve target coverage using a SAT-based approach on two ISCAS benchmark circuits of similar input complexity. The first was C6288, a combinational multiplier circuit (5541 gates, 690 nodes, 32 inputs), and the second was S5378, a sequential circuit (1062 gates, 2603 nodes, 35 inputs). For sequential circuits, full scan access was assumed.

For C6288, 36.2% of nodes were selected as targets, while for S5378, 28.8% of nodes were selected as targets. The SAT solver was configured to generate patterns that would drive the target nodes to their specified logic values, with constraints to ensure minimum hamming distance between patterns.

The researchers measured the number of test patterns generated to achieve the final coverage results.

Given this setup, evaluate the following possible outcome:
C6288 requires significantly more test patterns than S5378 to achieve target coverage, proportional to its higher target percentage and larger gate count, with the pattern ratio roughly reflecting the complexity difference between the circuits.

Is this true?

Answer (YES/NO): NO